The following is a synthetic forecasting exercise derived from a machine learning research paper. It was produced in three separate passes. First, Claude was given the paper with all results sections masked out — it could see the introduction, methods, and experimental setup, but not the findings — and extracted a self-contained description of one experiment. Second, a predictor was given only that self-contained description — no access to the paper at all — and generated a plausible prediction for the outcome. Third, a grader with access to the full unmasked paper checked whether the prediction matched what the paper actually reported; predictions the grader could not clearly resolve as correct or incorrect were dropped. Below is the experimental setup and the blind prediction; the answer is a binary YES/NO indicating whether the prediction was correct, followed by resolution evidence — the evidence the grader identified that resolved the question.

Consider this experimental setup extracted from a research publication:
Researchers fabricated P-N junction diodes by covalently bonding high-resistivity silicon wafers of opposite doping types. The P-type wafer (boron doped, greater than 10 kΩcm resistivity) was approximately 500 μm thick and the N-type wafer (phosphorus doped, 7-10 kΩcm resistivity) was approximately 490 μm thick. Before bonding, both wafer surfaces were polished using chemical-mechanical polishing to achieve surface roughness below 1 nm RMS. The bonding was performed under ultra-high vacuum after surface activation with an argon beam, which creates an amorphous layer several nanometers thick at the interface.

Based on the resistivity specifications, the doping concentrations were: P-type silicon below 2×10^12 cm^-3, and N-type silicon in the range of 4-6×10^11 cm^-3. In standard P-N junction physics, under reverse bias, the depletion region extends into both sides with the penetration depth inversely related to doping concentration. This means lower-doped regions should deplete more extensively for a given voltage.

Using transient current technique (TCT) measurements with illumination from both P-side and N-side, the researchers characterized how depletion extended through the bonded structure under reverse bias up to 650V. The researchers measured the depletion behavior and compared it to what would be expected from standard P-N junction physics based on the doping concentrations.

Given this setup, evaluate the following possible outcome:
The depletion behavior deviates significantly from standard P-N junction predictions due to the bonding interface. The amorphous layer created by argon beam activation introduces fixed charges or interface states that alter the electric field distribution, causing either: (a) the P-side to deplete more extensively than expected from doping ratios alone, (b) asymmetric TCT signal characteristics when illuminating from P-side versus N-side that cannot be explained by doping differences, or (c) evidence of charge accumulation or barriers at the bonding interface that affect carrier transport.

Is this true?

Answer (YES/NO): YES